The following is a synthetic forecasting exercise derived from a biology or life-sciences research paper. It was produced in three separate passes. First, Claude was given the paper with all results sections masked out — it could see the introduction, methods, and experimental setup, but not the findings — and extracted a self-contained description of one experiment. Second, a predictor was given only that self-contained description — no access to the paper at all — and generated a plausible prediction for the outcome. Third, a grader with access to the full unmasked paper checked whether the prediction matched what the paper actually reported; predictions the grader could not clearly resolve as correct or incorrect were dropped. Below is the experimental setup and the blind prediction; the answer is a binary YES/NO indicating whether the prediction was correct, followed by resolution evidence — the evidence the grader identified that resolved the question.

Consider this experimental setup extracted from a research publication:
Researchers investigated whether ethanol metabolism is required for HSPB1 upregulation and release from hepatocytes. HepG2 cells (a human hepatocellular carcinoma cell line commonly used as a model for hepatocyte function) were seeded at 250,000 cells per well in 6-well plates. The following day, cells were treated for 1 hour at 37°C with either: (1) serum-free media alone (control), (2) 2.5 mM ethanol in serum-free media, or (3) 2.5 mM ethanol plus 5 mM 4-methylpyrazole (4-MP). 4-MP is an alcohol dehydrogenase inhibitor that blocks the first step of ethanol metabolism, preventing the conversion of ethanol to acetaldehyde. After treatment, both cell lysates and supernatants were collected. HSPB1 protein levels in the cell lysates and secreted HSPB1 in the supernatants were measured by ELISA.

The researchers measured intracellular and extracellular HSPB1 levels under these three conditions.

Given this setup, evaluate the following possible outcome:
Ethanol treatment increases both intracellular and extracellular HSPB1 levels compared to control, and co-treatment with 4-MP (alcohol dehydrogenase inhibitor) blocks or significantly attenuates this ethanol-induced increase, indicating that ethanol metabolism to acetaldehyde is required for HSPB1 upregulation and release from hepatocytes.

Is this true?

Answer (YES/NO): NO